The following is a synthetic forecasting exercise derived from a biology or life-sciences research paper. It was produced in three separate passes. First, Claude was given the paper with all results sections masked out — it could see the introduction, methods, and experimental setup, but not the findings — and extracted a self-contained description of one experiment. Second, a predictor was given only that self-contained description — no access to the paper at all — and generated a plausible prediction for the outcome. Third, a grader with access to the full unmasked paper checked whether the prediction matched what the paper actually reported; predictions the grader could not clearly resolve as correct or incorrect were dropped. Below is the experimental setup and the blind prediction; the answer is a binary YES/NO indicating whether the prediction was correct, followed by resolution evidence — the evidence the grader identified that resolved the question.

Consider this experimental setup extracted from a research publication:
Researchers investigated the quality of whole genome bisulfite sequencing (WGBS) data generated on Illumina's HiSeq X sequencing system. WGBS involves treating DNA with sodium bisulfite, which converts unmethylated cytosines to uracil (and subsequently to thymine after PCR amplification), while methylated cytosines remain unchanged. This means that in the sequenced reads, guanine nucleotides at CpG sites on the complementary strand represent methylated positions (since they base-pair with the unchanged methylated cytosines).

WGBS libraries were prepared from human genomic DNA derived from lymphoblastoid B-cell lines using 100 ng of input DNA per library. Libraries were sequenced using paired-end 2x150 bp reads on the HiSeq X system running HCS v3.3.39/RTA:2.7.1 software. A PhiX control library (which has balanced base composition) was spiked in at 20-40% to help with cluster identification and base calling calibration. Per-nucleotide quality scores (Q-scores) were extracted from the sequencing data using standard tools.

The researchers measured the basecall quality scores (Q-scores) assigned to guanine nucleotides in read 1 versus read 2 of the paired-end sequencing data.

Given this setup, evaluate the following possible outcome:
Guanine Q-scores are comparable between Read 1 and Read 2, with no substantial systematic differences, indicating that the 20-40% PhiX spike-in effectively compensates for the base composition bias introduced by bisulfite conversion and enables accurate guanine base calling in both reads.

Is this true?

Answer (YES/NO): NO